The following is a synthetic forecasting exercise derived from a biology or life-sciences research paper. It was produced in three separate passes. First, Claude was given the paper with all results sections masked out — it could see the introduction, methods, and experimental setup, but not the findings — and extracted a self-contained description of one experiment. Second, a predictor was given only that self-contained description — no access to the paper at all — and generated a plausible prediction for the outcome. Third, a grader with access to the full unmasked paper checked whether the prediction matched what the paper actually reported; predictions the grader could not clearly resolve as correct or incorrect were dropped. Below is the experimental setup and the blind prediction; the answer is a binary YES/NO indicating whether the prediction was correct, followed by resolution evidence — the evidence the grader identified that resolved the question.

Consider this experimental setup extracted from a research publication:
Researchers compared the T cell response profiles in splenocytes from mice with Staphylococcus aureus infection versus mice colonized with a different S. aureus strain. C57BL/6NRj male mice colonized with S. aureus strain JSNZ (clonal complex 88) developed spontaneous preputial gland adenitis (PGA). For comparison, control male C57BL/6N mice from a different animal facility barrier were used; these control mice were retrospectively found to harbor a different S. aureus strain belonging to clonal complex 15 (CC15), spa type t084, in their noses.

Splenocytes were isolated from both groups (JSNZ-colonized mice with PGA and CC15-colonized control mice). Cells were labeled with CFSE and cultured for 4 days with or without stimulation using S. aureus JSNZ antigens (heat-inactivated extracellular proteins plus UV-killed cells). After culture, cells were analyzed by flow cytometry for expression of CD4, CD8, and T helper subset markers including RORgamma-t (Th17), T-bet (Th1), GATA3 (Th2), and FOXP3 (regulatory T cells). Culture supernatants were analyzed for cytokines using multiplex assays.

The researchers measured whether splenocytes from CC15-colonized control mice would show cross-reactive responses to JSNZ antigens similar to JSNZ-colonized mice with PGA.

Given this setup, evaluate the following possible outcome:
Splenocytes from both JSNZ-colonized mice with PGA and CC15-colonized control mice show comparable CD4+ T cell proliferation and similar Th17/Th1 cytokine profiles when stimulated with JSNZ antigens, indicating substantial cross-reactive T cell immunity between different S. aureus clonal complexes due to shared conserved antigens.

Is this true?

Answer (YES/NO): NO